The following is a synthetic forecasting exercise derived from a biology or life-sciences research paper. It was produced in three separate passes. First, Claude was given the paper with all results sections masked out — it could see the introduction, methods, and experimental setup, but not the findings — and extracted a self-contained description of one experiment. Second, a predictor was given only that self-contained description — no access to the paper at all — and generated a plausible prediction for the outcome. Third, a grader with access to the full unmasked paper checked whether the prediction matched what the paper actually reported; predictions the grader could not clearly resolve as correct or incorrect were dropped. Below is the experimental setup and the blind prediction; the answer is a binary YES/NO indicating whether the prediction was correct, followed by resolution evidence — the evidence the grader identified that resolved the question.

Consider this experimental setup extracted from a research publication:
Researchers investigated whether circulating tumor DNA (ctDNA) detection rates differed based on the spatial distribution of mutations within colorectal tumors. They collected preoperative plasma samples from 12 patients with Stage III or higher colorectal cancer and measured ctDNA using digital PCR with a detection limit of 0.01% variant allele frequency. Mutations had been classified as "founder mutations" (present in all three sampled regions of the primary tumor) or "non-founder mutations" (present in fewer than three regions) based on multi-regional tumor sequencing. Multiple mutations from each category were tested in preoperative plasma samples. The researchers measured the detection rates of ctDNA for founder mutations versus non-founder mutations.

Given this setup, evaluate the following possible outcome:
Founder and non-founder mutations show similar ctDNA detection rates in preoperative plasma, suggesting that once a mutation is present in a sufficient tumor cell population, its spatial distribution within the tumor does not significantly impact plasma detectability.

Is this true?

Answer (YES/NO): NO